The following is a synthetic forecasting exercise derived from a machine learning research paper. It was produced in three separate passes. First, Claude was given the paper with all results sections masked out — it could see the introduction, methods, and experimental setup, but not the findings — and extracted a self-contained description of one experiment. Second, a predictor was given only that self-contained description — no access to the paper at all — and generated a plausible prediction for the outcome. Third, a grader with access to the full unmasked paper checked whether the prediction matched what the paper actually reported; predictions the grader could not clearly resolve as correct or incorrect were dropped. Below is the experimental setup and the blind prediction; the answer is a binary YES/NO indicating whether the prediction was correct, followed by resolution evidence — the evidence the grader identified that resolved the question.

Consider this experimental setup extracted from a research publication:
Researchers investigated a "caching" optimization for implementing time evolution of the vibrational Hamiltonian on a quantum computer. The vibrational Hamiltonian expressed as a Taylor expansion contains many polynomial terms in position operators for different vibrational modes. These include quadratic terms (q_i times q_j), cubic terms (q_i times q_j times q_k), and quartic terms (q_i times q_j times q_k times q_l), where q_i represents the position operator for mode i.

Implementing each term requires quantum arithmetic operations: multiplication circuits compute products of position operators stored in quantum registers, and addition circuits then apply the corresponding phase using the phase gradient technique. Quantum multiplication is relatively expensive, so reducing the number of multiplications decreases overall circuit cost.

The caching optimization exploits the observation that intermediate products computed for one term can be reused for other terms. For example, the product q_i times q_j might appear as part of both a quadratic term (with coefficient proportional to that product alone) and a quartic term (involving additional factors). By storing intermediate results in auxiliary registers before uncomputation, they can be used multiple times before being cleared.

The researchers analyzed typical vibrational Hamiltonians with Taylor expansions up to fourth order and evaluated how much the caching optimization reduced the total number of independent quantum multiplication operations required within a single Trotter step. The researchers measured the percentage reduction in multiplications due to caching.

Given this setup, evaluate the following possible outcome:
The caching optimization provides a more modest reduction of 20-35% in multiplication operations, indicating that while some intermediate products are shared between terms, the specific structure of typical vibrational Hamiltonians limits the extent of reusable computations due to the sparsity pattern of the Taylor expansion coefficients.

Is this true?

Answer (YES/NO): NO